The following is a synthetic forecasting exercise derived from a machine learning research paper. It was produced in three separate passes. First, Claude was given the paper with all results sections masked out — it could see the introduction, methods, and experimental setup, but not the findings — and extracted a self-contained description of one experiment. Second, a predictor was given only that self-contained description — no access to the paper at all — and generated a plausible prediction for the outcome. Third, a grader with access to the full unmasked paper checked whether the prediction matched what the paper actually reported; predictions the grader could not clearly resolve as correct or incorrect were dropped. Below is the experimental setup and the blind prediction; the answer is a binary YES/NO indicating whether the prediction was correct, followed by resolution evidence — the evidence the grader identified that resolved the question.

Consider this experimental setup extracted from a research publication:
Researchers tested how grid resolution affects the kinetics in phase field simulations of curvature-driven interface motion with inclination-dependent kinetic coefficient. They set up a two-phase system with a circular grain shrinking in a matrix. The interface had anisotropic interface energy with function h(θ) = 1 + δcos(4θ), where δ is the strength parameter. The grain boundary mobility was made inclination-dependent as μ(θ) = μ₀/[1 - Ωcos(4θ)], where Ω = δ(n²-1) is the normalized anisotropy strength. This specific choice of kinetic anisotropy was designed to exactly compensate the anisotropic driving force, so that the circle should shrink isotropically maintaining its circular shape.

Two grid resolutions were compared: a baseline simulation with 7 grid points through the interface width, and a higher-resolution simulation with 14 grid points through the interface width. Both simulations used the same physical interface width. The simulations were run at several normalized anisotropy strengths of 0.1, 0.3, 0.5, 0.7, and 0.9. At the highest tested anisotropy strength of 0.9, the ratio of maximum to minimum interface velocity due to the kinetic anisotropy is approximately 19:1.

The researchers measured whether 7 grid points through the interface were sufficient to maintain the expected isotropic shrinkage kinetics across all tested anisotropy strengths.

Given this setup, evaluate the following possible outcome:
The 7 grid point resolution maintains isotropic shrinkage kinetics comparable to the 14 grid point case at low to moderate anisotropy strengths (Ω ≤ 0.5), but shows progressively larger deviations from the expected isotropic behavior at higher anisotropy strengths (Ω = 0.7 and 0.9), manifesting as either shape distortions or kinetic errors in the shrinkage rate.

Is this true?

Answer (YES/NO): NO